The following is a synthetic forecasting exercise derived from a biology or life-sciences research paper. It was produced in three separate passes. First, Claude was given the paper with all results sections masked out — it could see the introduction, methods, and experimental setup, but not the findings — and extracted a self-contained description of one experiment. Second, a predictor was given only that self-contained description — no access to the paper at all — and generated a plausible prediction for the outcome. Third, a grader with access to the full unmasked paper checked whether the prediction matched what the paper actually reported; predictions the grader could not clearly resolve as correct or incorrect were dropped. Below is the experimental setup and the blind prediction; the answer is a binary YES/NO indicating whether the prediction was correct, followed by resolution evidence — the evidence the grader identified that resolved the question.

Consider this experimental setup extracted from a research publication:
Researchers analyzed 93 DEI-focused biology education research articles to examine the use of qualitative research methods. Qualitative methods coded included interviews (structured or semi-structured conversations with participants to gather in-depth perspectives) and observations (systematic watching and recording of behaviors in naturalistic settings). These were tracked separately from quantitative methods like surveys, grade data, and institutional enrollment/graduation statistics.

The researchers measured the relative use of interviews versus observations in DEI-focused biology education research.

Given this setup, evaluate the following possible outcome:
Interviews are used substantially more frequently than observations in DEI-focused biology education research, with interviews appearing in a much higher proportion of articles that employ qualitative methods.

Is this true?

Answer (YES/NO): YES